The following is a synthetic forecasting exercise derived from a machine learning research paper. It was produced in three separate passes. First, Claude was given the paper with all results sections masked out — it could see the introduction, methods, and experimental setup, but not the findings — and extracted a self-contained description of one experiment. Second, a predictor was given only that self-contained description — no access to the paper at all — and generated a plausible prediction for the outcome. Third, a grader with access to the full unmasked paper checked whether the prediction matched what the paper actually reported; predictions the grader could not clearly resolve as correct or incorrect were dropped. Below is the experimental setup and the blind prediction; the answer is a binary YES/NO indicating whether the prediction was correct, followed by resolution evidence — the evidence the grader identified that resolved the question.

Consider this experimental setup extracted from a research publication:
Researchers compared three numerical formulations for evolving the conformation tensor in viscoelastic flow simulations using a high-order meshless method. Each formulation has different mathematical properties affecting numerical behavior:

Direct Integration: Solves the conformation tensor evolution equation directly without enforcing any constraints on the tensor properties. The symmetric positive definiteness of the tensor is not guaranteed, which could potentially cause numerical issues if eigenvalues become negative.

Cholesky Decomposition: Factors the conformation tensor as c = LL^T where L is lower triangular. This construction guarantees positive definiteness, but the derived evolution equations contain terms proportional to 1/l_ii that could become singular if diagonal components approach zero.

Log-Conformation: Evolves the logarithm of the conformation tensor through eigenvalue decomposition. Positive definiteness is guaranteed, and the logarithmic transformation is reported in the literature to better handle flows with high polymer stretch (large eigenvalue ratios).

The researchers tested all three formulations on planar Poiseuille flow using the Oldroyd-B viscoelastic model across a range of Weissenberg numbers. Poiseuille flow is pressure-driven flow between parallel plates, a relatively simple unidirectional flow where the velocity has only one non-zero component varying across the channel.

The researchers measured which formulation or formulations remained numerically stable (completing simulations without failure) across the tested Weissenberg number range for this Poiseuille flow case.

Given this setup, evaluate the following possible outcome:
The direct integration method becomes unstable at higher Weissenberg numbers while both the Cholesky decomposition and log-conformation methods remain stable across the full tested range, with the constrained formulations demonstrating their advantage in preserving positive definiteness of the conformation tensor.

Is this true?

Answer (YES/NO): NO